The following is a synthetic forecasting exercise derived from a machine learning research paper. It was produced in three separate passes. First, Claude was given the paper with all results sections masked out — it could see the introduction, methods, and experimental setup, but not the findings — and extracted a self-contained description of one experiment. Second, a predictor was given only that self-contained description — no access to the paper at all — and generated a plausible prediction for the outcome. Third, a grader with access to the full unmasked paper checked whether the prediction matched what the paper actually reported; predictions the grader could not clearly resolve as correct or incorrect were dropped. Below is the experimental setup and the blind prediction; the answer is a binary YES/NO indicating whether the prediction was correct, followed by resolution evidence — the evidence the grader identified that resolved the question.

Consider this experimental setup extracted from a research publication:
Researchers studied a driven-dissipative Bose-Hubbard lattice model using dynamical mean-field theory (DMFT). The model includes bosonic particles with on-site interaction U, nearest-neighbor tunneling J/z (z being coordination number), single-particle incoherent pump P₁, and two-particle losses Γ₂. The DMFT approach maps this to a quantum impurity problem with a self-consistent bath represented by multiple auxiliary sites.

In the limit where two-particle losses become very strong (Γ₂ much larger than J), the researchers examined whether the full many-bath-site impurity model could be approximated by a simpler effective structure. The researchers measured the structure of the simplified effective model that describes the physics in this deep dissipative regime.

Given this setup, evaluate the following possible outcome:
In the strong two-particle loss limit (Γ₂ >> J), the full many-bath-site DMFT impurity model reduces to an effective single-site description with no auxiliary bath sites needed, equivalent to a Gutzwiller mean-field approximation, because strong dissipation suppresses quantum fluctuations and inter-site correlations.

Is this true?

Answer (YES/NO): NO